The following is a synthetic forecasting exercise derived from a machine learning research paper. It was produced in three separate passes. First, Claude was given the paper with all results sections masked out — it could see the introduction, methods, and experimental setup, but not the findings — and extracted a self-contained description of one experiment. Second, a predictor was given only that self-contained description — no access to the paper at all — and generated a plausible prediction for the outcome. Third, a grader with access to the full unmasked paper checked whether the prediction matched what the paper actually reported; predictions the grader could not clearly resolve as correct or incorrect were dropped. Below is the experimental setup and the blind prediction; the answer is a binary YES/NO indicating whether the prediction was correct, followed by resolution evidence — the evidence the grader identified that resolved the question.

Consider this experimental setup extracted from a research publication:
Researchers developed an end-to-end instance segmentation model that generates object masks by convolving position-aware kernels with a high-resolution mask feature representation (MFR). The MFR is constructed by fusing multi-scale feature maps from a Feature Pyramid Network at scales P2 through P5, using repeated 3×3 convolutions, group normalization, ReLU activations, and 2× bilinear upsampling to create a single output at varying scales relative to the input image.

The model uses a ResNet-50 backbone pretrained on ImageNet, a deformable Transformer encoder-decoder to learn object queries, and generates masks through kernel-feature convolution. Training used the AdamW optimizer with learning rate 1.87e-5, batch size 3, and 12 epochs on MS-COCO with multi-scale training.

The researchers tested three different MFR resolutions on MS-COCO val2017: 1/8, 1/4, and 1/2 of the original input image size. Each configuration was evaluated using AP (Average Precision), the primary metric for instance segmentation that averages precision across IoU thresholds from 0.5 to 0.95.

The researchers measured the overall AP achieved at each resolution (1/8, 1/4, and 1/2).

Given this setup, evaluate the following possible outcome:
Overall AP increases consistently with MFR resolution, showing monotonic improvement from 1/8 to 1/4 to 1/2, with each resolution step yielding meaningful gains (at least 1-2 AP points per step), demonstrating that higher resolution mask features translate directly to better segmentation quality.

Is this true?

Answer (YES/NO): NO